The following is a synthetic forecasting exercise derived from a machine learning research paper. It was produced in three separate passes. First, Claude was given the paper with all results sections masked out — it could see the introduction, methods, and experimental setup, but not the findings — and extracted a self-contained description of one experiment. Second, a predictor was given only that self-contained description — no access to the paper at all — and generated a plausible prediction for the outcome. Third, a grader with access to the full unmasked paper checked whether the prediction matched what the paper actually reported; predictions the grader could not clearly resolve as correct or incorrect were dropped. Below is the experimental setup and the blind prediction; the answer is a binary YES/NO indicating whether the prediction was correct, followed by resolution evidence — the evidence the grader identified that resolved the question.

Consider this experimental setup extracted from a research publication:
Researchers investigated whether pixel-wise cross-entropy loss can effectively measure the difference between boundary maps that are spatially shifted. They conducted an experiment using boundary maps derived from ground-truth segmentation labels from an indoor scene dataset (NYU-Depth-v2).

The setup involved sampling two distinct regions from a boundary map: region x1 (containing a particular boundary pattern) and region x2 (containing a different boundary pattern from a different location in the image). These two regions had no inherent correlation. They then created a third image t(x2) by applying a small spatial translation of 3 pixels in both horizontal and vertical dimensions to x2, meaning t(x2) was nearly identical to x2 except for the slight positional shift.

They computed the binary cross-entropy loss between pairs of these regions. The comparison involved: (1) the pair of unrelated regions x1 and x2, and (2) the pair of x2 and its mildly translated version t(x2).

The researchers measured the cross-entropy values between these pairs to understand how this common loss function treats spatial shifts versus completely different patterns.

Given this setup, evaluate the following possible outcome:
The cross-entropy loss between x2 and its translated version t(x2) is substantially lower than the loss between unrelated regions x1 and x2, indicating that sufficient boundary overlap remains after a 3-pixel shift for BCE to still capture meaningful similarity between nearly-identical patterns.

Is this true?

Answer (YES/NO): NO